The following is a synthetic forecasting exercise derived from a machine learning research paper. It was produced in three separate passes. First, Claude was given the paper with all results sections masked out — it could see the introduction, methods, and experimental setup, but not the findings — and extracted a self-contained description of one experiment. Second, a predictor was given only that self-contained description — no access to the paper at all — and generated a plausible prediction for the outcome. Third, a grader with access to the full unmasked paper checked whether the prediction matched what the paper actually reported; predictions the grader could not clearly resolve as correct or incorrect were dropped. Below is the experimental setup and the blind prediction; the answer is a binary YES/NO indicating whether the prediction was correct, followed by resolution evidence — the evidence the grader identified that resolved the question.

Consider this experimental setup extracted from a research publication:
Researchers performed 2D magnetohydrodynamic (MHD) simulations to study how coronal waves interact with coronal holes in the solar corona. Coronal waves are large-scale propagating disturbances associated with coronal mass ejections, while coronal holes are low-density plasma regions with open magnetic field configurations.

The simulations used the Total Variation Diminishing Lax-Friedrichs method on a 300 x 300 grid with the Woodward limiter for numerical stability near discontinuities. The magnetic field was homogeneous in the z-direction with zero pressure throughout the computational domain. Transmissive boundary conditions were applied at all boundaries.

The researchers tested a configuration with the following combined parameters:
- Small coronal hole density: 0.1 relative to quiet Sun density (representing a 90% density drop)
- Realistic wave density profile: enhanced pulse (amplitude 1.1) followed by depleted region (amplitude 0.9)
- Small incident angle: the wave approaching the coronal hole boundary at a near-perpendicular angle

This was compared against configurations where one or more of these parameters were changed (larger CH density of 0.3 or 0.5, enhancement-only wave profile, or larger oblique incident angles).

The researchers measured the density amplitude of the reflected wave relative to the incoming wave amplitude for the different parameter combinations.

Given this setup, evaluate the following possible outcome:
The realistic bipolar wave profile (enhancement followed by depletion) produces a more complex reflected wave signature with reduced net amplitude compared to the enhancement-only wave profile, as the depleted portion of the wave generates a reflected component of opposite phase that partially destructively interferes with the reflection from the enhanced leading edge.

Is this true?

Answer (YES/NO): NO